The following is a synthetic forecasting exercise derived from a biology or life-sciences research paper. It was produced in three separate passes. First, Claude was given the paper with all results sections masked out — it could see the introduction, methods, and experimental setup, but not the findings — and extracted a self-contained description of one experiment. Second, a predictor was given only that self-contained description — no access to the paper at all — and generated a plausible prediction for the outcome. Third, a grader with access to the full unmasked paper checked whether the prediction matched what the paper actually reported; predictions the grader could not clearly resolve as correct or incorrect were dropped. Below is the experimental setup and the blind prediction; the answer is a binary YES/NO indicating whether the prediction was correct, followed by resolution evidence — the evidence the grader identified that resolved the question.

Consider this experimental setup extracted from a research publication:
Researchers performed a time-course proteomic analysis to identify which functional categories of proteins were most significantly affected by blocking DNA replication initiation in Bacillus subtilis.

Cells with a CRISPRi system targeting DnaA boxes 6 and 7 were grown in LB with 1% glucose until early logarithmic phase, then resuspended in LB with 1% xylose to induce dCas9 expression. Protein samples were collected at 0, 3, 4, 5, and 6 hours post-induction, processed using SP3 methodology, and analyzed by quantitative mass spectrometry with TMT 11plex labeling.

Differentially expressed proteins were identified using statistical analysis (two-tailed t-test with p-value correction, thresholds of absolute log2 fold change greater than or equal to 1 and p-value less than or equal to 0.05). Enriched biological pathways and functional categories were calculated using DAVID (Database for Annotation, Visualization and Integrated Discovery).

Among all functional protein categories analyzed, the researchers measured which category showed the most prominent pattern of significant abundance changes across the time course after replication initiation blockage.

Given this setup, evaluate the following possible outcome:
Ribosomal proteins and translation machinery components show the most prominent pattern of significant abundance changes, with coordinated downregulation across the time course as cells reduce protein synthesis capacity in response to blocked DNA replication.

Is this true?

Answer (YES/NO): NO